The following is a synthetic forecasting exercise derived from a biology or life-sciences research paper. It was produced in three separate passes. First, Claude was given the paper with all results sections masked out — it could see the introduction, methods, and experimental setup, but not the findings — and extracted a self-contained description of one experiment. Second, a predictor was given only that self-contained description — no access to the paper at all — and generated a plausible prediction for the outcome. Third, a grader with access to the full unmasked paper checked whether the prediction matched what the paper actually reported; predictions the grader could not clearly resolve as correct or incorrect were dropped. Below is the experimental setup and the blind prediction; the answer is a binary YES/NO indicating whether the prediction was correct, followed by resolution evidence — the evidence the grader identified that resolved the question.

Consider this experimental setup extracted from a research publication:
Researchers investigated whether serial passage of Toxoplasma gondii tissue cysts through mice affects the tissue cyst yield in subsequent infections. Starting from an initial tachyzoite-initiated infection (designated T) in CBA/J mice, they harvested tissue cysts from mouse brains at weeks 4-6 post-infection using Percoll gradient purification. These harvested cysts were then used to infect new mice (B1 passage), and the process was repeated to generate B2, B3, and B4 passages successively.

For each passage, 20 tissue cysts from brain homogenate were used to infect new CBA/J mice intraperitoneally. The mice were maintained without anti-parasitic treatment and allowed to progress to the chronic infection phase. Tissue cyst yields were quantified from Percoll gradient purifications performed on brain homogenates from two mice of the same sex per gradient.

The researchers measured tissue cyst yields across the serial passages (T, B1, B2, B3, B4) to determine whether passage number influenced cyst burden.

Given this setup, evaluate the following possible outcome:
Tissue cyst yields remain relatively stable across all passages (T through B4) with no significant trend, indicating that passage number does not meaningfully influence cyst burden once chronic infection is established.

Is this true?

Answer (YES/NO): NO